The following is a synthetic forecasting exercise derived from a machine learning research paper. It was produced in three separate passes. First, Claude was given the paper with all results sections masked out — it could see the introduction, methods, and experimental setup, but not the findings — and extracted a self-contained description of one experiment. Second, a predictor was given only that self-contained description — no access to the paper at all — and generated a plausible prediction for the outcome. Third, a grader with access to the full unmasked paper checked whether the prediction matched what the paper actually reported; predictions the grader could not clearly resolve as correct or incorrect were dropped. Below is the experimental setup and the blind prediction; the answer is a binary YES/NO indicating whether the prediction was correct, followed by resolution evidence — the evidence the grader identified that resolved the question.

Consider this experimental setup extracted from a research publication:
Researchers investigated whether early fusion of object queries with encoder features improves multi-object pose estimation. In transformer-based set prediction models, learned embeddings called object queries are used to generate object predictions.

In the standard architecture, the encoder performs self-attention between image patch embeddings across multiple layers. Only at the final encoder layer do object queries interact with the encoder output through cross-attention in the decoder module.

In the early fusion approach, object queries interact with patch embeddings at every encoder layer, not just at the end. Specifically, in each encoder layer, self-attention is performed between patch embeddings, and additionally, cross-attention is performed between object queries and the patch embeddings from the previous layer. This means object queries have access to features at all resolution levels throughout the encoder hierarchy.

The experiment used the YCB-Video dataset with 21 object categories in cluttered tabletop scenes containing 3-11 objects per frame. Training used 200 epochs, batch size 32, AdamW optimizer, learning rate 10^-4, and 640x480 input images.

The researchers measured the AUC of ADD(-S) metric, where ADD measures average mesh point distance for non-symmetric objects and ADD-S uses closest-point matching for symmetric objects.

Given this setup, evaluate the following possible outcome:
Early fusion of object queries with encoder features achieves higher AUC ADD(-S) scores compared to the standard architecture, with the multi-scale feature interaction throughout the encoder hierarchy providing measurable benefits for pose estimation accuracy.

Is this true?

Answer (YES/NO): NO